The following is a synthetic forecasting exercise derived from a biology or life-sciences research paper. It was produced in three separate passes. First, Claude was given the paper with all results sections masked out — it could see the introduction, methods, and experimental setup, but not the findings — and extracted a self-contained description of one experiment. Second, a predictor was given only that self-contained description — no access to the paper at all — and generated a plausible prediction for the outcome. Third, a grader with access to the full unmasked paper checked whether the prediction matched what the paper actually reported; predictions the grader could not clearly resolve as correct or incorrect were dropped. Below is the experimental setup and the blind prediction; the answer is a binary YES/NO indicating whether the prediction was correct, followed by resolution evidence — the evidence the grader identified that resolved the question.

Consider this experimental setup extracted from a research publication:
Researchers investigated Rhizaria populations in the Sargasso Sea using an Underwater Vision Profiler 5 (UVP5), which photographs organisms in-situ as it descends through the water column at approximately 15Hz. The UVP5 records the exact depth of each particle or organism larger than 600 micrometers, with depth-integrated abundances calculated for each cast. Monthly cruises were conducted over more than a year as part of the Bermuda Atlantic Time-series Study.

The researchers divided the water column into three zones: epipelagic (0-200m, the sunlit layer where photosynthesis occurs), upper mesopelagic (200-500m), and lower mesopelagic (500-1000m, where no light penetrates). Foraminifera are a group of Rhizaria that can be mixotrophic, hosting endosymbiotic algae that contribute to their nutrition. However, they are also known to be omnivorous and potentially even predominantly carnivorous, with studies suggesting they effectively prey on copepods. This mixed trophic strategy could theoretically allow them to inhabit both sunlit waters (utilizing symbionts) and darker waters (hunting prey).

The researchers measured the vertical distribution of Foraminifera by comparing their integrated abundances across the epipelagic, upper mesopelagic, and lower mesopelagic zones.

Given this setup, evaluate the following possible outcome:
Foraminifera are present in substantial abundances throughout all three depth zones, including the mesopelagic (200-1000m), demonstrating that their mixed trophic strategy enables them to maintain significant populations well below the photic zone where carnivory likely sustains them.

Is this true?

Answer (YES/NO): YES